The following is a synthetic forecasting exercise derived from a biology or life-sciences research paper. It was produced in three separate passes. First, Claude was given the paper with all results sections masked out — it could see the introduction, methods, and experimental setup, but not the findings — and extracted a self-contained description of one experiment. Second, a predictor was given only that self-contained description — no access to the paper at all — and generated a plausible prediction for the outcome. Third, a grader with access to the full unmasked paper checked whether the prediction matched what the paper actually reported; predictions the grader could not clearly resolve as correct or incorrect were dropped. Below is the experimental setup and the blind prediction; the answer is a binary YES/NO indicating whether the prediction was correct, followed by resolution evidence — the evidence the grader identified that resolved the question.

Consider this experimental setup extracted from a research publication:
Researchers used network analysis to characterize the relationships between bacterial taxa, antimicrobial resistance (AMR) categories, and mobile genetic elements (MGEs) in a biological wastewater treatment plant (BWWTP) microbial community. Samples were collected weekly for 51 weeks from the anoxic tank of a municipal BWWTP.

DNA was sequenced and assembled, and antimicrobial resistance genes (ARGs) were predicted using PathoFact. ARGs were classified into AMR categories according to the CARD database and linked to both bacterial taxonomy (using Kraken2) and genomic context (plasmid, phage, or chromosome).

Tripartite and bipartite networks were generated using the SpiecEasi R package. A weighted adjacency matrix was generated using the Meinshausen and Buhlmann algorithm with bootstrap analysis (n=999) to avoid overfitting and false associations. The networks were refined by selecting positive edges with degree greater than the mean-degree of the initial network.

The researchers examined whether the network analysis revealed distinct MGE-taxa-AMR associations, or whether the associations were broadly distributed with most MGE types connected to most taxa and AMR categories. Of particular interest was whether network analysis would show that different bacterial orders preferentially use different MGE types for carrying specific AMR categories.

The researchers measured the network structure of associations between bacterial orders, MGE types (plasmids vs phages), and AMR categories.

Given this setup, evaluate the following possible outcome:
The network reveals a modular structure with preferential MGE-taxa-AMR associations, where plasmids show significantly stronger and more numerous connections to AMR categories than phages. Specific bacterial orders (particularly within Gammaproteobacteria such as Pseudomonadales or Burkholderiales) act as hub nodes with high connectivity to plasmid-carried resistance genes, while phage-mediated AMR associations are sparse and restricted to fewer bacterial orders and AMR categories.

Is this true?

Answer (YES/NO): NO